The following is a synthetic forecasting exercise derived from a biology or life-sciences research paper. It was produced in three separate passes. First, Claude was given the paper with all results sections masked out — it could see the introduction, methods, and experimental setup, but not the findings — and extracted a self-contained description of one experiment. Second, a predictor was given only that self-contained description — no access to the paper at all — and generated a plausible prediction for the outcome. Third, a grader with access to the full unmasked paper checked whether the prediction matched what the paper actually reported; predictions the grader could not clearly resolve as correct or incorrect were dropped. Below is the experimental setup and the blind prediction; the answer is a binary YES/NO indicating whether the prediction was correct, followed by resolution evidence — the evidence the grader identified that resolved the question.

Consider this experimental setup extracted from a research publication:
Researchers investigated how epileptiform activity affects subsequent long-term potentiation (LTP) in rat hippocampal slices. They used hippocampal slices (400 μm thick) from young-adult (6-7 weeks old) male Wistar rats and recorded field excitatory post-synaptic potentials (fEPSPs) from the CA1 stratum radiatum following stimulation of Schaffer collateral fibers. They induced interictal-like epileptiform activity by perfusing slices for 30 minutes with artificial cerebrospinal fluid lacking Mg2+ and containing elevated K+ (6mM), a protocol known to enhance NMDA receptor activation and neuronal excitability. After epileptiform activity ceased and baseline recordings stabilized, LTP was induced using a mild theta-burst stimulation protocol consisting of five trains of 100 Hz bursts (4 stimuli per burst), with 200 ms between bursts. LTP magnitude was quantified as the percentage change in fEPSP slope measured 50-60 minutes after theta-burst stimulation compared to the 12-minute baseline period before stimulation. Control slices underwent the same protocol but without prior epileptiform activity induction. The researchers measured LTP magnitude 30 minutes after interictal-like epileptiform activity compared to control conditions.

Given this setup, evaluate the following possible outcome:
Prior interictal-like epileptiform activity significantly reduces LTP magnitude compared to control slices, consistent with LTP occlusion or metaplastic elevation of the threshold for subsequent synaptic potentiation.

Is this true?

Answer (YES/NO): YES